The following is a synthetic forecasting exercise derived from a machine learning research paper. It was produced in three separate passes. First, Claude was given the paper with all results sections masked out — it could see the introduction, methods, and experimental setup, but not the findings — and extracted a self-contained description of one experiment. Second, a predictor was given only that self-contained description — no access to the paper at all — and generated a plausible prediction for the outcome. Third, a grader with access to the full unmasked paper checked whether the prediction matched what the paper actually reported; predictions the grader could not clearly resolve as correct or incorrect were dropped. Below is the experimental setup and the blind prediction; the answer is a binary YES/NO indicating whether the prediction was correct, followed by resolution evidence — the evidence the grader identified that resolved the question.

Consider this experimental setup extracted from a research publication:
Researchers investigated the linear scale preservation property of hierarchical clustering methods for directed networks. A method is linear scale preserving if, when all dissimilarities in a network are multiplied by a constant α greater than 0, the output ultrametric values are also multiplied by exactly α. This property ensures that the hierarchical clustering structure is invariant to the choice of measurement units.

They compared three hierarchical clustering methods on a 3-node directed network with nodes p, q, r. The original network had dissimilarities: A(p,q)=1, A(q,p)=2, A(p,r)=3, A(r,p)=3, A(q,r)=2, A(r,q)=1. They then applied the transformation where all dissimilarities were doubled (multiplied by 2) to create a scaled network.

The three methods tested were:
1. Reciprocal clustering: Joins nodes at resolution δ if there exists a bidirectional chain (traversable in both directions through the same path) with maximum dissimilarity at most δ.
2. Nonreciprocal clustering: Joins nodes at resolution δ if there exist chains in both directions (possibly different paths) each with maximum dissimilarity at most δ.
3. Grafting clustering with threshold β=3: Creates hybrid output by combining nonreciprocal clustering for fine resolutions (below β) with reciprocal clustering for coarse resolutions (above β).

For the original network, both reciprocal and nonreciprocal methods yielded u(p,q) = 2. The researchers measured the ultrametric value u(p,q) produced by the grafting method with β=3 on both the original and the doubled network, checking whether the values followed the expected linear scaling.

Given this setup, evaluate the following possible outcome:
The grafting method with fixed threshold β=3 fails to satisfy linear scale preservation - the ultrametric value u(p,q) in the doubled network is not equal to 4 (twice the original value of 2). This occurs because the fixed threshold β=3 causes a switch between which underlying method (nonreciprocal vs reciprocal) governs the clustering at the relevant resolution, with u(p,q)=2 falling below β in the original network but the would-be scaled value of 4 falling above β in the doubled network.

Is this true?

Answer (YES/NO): YES